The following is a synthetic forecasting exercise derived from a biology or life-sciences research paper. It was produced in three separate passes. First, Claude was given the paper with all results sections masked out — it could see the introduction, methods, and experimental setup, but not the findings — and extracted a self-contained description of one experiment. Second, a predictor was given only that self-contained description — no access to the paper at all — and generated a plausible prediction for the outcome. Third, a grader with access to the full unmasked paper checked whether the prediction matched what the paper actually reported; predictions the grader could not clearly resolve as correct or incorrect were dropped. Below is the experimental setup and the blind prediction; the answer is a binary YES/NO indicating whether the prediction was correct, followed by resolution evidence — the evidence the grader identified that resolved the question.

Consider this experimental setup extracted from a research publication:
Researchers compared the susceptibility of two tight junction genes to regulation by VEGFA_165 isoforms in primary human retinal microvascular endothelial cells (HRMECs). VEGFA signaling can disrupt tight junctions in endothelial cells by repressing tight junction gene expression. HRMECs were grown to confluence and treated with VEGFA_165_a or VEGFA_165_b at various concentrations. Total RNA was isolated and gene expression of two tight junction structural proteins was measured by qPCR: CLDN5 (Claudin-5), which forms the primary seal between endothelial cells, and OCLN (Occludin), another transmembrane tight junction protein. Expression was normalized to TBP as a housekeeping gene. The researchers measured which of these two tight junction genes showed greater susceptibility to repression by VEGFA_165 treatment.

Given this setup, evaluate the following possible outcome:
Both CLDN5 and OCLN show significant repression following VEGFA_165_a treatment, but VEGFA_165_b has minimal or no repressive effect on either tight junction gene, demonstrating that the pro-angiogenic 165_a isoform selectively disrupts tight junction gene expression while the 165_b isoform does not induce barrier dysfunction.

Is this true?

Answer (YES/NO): NO